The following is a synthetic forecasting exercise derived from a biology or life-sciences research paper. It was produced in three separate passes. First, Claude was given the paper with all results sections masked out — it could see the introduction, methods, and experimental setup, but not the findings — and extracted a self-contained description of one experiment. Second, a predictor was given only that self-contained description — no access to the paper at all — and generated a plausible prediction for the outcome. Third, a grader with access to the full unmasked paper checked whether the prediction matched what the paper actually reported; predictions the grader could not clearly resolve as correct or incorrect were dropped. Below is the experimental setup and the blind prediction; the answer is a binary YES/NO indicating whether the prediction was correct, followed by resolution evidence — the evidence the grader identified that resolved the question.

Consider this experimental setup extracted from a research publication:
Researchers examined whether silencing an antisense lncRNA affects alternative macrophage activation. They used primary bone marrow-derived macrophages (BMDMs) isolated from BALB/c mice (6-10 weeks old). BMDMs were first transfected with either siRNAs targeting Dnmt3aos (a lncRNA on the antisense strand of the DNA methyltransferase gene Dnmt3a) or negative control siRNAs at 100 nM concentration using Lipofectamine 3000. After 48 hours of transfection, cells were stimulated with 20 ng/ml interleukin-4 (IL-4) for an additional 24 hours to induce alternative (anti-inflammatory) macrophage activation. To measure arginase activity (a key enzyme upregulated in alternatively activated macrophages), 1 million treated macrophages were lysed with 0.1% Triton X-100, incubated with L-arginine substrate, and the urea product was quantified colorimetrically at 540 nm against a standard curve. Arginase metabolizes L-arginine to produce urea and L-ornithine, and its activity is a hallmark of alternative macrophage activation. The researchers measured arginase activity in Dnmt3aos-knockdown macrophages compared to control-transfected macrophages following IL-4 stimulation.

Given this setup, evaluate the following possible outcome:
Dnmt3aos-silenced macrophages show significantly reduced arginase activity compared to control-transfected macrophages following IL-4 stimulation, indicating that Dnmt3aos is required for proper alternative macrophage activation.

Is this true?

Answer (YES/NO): YES